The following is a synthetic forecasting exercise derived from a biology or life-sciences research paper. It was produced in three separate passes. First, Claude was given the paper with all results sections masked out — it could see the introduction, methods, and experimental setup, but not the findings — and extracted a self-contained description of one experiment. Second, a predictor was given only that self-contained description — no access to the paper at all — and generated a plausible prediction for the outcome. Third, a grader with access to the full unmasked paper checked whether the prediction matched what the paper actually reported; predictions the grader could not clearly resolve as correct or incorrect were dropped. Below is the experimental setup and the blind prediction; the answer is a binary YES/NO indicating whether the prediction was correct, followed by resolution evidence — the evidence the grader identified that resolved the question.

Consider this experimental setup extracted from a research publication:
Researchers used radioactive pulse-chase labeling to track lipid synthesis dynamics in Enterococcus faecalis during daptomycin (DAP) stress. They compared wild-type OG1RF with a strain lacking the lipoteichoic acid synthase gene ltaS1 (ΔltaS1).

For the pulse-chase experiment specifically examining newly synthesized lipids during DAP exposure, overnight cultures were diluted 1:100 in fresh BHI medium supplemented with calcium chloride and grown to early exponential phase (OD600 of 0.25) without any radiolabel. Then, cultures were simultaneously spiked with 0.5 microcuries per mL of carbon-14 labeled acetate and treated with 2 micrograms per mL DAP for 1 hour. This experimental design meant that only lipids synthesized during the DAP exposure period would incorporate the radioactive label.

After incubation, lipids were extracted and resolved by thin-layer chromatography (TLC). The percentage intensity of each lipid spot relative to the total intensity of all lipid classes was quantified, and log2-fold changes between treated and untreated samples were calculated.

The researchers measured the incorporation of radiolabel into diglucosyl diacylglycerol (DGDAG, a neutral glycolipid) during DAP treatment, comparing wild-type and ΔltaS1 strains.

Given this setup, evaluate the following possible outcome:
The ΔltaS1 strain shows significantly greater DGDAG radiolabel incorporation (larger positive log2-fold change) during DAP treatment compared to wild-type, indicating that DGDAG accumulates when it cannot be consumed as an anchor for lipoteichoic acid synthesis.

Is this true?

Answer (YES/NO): NO